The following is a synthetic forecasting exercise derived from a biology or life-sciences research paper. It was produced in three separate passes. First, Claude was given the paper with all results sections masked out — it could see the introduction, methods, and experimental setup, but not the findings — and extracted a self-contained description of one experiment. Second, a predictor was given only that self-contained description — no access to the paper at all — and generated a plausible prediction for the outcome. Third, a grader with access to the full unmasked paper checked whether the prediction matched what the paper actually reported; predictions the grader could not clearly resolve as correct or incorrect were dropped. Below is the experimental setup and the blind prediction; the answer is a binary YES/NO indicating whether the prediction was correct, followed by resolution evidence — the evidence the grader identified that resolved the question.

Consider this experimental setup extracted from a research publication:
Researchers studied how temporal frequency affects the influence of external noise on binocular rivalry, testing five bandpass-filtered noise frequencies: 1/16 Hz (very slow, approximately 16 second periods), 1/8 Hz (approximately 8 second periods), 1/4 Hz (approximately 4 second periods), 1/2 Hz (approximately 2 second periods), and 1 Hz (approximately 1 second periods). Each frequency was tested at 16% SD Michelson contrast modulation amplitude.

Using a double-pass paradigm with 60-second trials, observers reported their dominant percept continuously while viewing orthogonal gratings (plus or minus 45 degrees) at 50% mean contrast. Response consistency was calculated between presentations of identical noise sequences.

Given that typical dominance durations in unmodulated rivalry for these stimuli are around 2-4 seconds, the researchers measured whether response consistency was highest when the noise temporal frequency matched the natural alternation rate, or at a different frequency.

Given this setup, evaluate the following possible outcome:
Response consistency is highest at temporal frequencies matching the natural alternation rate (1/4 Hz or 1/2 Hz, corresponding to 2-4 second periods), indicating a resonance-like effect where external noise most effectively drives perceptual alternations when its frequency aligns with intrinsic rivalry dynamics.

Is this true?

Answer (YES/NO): NO